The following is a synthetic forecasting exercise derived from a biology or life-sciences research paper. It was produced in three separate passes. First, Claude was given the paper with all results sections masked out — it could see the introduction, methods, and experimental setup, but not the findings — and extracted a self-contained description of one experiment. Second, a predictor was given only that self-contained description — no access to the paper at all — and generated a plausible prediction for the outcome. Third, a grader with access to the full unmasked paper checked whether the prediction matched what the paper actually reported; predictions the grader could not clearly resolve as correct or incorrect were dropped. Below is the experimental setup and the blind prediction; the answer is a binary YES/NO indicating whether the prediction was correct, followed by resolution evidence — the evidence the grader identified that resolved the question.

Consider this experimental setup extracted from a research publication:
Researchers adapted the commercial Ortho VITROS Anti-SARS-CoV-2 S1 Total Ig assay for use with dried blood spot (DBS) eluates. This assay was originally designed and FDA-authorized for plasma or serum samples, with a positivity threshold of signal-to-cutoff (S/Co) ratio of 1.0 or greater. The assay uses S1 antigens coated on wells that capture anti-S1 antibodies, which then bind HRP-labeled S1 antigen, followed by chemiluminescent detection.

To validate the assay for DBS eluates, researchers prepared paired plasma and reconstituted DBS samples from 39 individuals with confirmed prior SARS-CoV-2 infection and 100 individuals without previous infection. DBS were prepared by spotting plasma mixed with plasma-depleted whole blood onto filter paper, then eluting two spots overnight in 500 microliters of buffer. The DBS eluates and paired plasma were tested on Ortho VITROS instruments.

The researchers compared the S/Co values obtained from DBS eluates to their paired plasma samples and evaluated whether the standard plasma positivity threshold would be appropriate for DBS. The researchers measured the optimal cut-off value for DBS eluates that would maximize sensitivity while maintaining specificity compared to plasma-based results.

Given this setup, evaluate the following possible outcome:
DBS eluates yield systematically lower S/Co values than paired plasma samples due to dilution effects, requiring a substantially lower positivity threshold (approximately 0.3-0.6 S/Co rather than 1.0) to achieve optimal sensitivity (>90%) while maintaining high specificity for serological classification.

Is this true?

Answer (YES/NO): NO